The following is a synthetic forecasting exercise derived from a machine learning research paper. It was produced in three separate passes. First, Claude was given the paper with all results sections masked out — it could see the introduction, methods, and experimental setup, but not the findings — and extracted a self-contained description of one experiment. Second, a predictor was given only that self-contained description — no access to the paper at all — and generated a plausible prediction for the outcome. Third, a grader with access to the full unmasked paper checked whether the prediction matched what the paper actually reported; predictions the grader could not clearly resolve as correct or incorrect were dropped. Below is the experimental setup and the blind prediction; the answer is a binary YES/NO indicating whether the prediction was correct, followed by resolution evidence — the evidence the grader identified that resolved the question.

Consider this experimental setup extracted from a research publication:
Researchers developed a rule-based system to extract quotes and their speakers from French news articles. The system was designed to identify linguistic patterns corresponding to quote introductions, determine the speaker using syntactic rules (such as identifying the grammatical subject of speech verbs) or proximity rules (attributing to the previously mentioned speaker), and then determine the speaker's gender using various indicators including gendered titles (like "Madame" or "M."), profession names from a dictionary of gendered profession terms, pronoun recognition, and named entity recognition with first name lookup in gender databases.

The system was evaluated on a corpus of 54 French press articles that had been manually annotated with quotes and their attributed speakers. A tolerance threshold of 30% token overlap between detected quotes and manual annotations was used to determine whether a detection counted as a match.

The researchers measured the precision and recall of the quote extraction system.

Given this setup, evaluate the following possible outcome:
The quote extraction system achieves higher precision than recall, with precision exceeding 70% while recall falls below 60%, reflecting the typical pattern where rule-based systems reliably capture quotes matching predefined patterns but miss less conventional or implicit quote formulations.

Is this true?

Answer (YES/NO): YES